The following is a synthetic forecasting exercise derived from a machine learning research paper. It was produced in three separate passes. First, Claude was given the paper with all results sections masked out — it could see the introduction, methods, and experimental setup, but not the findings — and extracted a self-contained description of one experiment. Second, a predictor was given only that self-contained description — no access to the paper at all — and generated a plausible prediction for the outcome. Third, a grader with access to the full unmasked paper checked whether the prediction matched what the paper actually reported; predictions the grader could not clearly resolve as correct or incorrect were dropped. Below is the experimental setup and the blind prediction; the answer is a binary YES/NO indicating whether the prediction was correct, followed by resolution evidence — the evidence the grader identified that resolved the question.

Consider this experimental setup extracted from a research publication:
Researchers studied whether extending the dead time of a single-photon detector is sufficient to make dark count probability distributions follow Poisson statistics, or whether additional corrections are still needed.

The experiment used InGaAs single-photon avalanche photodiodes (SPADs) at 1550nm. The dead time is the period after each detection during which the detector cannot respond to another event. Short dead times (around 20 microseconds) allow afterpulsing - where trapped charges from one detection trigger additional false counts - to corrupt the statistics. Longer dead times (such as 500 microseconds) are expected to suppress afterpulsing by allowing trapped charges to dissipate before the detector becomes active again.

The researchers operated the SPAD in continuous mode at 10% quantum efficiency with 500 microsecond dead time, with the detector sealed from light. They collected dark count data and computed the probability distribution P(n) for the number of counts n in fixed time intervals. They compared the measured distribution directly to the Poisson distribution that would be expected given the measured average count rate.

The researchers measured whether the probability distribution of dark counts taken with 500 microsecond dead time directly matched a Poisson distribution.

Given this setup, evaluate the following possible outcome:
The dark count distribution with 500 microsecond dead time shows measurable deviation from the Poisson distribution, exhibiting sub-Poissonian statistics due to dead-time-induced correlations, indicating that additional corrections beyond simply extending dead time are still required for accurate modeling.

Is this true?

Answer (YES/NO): YES